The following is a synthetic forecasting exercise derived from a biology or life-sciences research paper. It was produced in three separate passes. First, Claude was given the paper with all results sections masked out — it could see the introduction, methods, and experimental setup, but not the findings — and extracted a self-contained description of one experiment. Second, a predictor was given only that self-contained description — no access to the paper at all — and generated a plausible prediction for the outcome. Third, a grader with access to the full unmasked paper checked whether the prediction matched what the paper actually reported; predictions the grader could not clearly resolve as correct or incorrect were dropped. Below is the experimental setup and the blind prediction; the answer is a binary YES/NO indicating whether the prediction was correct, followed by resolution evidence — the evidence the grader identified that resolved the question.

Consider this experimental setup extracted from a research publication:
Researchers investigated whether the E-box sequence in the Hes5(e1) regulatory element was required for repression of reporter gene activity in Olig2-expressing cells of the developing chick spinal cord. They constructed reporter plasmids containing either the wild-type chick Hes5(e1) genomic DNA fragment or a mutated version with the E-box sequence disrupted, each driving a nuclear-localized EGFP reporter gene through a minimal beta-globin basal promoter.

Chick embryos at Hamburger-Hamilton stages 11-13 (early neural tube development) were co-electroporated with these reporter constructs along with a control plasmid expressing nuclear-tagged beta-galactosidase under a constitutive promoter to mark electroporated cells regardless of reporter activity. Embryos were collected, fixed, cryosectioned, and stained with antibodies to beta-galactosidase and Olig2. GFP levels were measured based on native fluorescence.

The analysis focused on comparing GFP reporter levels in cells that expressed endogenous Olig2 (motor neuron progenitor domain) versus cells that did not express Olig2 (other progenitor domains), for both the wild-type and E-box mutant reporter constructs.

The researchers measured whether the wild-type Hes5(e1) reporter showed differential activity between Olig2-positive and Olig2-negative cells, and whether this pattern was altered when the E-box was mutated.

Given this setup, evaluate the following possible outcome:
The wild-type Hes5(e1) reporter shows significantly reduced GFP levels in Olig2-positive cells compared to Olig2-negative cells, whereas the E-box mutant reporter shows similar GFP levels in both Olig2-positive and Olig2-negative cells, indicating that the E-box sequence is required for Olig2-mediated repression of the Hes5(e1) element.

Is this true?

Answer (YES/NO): YES